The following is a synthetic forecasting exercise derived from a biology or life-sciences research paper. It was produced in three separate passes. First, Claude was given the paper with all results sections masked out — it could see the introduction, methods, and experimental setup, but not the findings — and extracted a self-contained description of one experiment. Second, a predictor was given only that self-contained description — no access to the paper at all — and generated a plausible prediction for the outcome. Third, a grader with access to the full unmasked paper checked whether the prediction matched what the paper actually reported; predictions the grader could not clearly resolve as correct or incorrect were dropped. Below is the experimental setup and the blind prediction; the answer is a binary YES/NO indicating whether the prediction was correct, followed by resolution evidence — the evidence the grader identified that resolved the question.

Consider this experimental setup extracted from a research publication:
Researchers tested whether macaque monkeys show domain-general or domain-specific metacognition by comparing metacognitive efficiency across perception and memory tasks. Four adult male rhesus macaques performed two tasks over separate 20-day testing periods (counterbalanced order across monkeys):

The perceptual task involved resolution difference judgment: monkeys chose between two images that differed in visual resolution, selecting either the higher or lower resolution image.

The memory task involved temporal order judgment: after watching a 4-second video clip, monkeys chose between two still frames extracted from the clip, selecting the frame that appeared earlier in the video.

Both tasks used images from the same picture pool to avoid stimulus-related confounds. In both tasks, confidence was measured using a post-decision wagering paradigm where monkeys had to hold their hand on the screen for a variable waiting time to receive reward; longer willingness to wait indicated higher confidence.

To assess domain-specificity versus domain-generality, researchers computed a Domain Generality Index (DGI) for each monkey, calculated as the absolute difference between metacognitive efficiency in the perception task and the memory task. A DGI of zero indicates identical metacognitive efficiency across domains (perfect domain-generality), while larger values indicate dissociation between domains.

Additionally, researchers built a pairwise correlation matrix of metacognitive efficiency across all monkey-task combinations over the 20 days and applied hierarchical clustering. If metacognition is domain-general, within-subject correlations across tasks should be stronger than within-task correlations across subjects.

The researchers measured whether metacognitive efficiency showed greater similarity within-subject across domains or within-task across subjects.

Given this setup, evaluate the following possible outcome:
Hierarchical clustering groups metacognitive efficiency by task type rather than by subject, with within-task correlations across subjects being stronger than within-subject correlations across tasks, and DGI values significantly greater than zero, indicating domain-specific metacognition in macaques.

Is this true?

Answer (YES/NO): YES